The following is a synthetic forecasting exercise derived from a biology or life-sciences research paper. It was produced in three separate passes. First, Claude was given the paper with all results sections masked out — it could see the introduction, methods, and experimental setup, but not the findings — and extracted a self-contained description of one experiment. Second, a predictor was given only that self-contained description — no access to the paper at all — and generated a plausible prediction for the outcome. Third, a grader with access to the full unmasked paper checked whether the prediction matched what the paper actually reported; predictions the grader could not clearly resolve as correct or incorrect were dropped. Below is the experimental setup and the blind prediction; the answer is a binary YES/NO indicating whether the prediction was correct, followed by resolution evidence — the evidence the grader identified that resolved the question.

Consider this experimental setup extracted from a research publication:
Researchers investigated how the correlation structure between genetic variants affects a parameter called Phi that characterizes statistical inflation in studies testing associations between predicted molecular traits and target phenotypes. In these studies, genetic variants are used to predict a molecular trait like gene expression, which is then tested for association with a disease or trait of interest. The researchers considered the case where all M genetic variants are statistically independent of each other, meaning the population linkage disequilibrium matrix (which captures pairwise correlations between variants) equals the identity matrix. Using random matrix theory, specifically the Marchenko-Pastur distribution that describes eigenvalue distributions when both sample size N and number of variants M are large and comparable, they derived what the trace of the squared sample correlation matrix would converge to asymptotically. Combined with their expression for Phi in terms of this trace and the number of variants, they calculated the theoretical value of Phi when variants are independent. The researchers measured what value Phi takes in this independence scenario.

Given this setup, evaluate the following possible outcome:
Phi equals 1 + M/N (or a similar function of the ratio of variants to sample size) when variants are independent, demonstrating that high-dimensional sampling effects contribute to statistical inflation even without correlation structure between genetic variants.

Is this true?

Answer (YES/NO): NO